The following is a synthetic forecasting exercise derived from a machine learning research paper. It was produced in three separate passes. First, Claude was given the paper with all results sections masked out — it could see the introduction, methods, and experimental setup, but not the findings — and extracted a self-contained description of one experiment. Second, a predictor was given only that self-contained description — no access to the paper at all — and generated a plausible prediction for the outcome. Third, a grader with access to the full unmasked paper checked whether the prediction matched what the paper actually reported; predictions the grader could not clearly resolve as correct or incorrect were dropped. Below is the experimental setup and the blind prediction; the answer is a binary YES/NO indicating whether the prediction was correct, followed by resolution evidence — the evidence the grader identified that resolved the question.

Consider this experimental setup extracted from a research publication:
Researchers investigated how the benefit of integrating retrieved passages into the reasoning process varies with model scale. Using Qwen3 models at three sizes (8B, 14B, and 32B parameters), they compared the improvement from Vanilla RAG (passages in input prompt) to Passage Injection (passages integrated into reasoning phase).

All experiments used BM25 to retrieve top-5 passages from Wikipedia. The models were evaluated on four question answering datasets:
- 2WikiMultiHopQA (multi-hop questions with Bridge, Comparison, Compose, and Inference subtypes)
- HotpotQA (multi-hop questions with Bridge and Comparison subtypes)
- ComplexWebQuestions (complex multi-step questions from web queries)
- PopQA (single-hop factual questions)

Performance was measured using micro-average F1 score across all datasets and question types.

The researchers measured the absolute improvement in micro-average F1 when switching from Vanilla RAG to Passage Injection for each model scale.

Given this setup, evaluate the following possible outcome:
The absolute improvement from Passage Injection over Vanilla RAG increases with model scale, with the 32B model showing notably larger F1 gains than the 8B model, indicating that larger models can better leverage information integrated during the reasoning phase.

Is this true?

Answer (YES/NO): NO